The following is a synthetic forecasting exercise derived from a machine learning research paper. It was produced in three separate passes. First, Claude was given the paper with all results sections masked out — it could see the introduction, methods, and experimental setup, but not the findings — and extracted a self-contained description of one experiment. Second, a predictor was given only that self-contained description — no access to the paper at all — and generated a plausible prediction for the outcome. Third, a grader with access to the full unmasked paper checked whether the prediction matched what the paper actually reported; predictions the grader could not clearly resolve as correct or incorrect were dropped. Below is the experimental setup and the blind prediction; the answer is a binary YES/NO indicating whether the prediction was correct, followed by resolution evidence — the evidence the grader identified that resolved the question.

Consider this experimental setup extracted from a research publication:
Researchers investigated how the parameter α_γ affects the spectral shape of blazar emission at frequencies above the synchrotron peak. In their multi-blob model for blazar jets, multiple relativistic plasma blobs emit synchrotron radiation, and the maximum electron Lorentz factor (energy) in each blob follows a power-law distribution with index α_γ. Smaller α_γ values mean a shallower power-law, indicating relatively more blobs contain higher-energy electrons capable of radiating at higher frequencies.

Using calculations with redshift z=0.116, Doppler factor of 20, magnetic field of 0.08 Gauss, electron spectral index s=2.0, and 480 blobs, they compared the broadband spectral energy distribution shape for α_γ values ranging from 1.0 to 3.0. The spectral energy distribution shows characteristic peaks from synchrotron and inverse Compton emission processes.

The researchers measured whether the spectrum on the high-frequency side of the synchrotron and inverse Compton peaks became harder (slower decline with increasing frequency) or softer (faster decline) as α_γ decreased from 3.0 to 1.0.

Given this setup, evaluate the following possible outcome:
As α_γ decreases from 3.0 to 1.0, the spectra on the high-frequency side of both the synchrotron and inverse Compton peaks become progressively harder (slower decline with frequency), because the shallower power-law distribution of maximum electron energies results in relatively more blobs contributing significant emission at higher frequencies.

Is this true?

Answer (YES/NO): YES